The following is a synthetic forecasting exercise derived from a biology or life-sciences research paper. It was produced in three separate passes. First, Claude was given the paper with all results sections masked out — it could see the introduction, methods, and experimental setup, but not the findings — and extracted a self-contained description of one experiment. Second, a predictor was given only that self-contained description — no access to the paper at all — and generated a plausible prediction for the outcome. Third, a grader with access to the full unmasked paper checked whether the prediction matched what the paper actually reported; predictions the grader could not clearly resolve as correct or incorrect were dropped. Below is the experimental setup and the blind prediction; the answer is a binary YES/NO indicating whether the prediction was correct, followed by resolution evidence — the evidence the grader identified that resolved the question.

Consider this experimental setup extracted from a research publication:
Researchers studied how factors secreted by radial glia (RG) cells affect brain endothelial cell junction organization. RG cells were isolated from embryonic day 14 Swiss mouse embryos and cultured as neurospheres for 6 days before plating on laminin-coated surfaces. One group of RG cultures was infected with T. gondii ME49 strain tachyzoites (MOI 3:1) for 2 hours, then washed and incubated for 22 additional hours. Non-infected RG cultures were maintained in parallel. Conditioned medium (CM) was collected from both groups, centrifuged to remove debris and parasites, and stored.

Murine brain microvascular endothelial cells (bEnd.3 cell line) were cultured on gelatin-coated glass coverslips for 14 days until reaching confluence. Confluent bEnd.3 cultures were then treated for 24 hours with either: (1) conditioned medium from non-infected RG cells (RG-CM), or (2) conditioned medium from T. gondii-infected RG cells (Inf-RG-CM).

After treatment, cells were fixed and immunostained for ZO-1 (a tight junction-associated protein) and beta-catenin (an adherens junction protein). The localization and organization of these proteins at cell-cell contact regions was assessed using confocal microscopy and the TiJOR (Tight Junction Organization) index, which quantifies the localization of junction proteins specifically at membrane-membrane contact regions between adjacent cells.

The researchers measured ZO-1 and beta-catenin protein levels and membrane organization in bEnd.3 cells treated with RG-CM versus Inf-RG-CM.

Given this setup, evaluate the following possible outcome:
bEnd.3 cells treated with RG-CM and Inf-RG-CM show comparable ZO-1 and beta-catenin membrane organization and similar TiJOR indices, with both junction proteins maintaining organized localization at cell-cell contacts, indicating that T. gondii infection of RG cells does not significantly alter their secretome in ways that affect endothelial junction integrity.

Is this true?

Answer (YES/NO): NO